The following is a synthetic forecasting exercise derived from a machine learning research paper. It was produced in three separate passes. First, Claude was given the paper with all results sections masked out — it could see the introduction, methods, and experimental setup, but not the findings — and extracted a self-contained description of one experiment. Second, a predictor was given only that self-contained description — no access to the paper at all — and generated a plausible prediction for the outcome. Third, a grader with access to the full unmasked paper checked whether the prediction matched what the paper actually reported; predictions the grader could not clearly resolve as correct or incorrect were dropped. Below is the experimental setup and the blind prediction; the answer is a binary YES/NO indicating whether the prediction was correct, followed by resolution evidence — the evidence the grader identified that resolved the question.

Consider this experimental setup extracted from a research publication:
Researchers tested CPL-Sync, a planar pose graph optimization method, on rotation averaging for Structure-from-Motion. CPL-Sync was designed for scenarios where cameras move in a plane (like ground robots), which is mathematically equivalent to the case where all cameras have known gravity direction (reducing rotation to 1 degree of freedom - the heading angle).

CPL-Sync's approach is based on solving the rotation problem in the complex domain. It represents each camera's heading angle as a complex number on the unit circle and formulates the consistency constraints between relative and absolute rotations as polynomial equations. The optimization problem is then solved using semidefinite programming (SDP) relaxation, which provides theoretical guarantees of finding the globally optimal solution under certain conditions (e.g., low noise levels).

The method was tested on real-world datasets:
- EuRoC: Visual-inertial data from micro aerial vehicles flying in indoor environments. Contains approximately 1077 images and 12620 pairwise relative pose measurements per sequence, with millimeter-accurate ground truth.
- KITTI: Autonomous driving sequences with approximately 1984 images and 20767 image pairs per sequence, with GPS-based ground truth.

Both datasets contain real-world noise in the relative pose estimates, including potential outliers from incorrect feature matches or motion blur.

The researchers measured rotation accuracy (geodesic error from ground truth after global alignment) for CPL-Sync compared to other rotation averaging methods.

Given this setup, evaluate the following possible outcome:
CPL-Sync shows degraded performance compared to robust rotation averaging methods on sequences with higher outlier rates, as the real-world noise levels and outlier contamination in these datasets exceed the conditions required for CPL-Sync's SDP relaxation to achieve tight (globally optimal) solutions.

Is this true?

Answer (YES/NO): YES